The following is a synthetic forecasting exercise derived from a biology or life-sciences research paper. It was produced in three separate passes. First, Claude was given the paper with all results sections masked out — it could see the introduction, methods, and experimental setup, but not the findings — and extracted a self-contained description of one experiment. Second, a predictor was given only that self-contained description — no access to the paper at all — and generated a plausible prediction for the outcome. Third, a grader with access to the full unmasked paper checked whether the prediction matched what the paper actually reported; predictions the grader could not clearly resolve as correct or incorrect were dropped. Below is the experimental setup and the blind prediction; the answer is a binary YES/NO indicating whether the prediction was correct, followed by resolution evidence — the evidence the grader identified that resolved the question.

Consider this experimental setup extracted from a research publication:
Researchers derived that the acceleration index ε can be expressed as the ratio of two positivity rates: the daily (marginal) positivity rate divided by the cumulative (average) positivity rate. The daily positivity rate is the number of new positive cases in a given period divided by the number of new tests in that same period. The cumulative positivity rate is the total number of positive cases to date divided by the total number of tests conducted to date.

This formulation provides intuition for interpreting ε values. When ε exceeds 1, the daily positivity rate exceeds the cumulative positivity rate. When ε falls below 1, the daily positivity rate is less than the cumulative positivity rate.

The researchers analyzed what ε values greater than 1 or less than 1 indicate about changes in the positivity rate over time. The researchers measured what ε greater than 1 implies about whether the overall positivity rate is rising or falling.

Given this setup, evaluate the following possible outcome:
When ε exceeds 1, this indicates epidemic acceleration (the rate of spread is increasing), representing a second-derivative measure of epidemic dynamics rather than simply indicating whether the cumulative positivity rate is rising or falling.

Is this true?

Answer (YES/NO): NO